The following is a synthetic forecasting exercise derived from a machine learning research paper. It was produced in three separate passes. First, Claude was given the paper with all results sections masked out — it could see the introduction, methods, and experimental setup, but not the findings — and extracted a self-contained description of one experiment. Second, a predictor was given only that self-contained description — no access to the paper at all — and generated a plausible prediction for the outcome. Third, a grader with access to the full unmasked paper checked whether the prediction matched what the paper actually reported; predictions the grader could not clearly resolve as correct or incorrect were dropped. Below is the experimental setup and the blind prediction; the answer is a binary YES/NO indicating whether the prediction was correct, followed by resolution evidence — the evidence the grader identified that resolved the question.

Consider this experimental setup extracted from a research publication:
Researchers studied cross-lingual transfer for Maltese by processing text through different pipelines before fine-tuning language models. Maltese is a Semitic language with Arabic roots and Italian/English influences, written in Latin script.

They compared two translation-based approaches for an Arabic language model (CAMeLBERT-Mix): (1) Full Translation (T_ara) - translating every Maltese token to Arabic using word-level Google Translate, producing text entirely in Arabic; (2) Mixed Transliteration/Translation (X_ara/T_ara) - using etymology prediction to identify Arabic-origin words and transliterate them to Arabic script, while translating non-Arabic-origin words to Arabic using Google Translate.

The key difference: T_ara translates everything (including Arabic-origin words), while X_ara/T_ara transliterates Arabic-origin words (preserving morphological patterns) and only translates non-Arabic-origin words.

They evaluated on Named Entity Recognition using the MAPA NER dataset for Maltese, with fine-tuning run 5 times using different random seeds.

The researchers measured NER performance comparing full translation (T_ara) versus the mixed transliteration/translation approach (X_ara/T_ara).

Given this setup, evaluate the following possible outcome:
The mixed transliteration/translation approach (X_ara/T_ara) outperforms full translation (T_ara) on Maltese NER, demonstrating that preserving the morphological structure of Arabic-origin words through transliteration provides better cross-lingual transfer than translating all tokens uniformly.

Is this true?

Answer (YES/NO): NO